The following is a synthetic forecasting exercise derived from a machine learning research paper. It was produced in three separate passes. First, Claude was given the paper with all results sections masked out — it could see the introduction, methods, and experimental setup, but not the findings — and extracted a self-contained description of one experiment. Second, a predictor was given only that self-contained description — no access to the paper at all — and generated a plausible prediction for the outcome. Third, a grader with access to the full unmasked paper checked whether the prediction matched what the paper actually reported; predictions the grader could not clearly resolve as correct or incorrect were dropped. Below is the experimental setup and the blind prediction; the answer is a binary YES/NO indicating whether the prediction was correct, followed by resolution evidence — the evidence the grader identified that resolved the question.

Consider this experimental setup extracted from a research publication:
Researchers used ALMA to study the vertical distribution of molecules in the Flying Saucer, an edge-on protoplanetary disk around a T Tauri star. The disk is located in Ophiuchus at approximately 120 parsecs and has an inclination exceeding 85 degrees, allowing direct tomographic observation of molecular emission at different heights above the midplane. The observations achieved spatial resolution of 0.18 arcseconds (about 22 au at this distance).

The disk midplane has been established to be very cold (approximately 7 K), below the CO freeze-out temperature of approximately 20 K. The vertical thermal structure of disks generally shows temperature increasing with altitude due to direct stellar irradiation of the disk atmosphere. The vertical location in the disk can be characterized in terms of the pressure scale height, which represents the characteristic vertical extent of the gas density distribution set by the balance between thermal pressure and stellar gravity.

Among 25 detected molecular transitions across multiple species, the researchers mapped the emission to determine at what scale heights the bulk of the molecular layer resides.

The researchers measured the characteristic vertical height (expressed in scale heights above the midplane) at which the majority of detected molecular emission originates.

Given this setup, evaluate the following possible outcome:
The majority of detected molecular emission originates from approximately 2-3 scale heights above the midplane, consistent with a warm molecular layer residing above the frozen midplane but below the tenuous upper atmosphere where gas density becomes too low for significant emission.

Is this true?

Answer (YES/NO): NO